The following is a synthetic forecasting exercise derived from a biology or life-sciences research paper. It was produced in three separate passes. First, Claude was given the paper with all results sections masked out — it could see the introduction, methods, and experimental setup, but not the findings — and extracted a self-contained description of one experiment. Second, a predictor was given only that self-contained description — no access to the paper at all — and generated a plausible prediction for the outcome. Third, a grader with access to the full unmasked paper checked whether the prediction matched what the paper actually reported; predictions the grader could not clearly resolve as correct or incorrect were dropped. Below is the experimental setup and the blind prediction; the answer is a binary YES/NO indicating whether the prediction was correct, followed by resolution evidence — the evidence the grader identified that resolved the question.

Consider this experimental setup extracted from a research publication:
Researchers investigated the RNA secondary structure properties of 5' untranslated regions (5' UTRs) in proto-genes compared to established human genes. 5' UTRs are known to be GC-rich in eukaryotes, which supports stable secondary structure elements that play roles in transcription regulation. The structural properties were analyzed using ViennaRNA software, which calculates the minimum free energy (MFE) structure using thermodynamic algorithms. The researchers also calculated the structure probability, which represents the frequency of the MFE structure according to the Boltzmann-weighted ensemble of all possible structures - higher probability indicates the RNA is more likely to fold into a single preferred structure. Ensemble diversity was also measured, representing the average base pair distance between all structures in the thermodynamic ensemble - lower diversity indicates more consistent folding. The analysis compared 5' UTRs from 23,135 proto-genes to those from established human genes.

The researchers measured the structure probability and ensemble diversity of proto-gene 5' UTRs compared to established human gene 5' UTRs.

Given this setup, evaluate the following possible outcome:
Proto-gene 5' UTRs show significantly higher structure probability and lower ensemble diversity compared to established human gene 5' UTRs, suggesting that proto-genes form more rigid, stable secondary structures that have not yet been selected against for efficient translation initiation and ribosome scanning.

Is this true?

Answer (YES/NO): NO